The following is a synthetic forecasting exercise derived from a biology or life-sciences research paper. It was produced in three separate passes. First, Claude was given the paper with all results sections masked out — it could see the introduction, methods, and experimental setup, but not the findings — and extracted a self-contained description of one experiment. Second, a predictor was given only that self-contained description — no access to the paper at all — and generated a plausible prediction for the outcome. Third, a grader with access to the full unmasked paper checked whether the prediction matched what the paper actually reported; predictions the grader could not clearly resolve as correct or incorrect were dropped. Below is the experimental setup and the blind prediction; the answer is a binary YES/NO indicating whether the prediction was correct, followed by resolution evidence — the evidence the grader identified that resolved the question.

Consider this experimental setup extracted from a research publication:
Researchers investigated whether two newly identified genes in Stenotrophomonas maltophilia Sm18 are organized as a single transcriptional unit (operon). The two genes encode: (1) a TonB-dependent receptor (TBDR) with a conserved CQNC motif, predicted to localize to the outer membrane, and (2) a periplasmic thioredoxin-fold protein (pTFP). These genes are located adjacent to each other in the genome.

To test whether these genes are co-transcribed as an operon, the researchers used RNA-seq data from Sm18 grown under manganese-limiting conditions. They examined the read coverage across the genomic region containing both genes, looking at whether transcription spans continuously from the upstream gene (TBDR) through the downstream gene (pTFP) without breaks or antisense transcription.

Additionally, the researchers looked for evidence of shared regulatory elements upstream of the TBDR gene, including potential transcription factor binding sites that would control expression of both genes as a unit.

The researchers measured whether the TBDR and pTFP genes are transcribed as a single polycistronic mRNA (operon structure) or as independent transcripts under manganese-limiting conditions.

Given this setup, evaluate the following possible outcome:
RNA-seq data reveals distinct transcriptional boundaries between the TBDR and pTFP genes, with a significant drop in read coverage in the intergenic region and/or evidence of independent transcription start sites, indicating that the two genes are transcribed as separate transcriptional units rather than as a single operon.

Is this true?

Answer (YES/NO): NO